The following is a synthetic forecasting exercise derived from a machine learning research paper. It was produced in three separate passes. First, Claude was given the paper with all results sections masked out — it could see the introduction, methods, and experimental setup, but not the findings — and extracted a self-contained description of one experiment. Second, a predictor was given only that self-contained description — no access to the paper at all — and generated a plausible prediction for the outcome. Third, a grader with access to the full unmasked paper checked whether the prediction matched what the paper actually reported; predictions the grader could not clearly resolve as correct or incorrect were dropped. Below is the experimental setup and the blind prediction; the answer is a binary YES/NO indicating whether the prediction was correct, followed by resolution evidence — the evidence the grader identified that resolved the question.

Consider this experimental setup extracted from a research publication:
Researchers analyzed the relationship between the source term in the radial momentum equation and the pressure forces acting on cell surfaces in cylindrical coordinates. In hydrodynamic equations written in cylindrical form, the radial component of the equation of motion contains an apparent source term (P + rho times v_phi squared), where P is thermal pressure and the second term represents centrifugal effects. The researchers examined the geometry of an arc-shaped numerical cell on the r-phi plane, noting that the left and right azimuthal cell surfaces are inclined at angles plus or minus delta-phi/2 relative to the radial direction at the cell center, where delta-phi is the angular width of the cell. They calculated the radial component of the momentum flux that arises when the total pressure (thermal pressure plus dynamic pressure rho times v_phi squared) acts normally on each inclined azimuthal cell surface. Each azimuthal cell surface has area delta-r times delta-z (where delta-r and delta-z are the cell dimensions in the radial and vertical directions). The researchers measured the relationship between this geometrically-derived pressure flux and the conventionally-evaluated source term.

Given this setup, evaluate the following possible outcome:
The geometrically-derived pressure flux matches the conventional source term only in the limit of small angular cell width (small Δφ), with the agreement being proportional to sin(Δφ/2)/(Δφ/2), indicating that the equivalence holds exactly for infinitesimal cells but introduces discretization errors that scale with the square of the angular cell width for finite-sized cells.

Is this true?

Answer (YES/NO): YES